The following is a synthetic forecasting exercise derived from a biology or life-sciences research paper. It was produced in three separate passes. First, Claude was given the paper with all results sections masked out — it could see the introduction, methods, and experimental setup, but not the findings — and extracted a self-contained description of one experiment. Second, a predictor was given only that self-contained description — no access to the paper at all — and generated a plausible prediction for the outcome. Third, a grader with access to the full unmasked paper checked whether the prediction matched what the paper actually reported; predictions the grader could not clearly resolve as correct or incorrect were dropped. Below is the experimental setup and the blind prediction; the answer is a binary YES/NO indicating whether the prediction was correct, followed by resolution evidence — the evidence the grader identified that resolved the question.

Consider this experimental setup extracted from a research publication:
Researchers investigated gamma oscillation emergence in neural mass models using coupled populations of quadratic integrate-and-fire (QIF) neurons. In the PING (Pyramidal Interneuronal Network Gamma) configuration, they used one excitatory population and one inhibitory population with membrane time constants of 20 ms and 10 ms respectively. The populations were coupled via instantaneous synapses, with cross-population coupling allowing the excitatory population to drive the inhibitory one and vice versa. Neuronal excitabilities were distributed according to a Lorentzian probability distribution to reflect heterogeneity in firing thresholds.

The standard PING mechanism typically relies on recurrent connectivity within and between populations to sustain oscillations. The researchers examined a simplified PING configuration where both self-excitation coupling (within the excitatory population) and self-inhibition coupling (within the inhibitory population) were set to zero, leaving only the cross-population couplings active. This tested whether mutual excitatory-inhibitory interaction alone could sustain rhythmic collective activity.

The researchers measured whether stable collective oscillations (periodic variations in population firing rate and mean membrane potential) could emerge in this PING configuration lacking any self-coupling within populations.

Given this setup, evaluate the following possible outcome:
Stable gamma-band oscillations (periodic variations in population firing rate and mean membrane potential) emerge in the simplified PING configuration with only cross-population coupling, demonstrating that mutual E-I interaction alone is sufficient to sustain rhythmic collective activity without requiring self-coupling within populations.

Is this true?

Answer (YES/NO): YES